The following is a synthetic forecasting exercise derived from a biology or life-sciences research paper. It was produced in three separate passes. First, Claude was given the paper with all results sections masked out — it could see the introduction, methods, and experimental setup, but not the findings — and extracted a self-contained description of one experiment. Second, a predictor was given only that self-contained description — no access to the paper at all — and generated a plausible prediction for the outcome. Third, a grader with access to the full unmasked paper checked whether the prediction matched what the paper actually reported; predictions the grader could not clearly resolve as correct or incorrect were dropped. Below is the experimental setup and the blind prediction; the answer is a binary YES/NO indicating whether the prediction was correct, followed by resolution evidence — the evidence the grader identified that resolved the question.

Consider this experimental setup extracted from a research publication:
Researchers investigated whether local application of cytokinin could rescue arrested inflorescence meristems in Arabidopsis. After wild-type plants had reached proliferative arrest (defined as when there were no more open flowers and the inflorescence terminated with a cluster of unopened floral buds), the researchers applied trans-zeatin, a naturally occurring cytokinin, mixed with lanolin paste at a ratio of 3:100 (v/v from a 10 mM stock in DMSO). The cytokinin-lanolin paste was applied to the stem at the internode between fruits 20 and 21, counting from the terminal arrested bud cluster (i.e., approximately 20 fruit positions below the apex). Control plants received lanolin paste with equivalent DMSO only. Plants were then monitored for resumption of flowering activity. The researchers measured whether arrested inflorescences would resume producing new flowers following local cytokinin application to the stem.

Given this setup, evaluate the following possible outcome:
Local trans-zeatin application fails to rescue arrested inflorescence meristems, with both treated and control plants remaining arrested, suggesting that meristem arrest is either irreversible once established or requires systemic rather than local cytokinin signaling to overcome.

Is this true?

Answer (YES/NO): NO